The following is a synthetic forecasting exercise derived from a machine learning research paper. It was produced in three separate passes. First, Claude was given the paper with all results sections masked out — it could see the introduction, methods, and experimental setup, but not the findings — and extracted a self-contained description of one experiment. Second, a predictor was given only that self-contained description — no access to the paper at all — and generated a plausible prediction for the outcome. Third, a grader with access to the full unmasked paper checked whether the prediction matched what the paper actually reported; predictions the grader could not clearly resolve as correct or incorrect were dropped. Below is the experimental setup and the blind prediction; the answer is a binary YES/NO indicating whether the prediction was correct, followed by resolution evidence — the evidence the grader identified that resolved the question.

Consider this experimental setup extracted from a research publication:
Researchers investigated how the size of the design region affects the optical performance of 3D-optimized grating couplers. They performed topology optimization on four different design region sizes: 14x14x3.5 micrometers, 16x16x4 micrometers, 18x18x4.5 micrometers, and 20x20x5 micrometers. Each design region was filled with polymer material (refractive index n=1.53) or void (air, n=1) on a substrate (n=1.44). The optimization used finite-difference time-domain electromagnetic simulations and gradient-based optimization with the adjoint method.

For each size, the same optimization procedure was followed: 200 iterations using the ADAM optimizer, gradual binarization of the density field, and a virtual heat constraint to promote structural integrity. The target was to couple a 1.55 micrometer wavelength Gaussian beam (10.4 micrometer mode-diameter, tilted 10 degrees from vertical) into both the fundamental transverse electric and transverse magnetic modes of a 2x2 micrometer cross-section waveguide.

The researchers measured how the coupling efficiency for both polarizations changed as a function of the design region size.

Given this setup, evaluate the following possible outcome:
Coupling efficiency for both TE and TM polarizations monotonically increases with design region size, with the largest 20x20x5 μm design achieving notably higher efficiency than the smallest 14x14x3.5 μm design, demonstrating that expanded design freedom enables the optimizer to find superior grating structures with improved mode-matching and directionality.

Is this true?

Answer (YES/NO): YES